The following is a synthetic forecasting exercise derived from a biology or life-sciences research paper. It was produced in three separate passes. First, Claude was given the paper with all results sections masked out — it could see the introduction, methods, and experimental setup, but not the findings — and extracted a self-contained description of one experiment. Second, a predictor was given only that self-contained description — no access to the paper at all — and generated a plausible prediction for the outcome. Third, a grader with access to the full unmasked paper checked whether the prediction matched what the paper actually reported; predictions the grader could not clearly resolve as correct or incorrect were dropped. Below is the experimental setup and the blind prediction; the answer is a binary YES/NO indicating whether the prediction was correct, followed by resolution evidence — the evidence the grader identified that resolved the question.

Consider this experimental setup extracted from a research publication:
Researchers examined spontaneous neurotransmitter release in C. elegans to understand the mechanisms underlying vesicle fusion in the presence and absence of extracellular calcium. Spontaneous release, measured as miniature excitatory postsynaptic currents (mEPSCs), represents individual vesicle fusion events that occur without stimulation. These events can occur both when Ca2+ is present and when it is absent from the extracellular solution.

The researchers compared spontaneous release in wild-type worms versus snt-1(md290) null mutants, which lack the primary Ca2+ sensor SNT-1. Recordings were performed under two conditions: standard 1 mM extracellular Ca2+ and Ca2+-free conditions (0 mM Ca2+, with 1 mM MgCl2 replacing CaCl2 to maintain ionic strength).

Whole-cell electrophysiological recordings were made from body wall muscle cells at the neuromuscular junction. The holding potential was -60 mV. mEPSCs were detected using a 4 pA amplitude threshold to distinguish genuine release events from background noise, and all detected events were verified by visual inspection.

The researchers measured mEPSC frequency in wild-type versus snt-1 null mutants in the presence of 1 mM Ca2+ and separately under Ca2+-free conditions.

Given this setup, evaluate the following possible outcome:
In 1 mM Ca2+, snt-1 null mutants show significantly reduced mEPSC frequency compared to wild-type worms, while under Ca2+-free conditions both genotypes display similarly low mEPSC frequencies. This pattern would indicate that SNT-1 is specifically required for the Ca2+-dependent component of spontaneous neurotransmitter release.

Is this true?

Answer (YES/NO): NO